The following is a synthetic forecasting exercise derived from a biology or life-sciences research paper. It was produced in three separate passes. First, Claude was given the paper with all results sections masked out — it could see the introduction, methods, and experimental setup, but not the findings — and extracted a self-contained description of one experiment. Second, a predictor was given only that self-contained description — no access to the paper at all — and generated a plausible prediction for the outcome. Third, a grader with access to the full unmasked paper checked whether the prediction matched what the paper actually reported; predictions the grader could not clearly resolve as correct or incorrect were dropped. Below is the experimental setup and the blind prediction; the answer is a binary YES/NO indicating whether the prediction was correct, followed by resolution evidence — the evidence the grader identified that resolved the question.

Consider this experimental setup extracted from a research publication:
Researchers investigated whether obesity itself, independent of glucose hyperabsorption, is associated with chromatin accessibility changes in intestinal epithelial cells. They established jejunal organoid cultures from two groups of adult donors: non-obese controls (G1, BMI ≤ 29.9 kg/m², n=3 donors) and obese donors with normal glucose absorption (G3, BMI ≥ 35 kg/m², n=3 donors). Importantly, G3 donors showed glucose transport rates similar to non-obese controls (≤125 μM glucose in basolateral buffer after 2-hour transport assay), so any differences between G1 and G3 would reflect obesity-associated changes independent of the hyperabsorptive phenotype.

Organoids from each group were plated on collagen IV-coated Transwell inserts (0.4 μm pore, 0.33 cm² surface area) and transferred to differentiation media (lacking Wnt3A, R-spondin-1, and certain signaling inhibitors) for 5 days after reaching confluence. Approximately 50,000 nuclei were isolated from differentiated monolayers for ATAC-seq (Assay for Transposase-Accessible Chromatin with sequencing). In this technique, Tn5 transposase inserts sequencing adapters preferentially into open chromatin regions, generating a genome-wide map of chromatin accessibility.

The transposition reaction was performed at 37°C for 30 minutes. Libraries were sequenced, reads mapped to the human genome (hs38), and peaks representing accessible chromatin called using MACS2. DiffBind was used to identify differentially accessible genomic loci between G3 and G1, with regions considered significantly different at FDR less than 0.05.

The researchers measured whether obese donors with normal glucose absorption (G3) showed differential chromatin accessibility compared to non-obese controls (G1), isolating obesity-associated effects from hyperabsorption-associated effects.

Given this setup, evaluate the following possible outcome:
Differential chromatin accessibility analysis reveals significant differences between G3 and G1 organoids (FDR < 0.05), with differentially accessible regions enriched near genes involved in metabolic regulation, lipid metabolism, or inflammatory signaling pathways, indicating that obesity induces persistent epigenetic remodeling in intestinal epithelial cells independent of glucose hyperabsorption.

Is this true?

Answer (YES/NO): NO